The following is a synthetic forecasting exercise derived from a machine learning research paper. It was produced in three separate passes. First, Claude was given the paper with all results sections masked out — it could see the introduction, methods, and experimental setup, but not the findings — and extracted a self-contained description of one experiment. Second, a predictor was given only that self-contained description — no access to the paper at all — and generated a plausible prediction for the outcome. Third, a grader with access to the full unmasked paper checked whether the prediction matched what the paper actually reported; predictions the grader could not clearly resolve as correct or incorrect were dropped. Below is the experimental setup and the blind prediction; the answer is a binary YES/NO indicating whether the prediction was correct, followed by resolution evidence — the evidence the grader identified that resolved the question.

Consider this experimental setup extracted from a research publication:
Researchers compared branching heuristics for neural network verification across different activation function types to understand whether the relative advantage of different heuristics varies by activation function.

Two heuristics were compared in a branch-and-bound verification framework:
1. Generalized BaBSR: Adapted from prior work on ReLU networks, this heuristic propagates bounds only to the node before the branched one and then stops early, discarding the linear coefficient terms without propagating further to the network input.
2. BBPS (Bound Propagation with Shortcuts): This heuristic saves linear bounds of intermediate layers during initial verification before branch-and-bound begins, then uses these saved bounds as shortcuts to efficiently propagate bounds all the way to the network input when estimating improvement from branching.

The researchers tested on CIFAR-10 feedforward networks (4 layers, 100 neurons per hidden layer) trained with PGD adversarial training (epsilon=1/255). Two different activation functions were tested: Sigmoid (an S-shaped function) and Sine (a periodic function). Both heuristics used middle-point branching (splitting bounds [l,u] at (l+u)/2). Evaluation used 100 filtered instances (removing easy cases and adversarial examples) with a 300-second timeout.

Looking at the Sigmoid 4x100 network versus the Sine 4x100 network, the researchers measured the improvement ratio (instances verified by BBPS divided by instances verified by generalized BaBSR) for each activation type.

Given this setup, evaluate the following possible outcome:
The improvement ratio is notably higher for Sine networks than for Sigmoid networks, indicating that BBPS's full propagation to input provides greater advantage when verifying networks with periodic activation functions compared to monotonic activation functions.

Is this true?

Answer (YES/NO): YES